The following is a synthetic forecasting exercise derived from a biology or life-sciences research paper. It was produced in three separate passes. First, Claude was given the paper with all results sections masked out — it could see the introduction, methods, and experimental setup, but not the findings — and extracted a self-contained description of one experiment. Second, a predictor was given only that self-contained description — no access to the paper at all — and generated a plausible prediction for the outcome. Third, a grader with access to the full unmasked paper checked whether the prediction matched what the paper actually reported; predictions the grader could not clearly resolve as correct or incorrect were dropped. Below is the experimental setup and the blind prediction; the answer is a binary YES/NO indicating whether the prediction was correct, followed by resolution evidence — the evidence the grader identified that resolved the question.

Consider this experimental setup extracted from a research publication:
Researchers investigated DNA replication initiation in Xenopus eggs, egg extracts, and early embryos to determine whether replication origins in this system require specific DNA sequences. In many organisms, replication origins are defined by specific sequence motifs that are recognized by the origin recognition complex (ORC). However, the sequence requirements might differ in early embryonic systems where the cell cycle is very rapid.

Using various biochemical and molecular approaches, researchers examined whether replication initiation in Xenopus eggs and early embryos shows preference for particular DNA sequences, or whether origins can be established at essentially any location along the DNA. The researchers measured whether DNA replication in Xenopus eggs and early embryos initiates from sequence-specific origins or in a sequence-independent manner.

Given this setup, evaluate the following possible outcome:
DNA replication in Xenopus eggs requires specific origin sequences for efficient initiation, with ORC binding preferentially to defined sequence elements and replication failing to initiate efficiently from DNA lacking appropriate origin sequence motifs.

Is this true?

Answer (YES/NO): NO